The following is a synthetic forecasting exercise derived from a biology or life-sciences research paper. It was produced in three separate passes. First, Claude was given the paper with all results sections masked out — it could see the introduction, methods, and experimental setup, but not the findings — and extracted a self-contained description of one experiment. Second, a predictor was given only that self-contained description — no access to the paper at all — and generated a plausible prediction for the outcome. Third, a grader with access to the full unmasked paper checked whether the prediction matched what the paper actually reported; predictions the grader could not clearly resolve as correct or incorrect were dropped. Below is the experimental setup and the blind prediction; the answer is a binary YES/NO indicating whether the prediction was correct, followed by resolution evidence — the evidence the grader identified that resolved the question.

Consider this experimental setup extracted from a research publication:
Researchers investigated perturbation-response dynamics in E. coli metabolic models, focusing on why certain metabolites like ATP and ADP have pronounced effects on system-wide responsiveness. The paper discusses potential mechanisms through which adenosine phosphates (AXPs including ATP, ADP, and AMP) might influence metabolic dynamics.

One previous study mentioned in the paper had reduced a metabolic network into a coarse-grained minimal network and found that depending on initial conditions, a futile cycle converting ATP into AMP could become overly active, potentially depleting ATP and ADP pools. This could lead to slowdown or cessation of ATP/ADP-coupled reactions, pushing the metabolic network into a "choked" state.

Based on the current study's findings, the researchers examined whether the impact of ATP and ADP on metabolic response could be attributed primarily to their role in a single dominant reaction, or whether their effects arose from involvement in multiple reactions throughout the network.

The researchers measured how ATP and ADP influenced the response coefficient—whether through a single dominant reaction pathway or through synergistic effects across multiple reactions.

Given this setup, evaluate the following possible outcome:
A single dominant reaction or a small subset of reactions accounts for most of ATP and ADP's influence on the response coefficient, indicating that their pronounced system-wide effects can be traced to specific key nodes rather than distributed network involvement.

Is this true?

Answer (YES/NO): NO